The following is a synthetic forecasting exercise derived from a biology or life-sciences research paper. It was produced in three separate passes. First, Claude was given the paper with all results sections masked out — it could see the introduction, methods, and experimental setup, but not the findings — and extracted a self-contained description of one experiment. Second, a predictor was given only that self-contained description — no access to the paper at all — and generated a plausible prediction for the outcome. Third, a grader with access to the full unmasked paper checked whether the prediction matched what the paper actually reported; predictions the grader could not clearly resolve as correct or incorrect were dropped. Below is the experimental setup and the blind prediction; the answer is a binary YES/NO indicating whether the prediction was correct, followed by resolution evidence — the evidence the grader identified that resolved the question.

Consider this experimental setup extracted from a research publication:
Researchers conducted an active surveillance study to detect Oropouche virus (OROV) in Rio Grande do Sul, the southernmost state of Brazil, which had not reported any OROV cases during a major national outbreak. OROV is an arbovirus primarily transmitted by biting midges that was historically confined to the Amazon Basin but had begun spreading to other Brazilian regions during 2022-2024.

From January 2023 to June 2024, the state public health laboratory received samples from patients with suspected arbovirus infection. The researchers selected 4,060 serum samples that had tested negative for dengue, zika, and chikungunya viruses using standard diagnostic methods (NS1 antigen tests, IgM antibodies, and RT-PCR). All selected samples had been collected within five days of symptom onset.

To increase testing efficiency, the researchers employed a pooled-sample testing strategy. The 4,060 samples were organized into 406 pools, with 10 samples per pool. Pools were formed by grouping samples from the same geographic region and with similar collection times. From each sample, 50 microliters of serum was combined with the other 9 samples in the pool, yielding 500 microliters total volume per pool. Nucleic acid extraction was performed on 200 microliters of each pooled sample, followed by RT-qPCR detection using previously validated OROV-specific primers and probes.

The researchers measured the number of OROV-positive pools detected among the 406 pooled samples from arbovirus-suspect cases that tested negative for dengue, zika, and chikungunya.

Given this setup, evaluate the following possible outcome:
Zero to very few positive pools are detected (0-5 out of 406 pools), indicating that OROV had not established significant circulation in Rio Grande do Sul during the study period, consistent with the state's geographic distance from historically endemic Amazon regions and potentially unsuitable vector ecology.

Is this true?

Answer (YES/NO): YES